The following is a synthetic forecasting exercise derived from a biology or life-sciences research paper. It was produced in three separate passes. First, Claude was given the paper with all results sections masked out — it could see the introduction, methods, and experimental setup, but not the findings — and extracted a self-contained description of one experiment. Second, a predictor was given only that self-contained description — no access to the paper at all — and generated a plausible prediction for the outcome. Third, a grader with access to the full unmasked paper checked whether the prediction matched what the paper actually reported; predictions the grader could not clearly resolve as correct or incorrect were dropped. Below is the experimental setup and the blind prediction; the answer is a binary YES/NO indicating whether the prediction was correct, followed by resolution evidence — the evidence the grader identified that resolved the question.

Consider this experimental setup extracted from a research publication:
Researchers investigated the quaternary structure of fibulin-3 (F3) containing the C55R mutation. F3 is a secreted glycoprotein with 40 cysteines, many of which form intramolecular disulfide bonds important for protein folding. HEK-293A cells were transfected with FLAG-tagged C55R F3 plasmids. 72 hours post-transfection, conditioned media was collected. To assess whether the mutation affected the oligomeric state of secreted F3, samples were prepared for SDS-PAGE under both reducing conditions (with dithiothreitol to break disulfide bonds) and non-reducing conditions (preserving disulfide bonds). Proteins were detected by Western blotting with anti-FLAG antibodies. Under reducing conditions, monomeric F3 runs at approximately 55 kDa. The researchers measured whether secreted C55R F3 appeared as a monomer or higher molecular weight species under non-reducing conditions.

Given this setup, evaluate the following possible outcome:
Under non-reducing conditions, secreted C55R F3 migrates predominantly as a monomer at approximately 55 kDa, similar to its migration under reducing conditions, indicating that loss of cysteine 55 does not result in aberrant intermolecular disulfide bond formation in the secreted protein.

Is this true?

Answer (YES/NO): NO